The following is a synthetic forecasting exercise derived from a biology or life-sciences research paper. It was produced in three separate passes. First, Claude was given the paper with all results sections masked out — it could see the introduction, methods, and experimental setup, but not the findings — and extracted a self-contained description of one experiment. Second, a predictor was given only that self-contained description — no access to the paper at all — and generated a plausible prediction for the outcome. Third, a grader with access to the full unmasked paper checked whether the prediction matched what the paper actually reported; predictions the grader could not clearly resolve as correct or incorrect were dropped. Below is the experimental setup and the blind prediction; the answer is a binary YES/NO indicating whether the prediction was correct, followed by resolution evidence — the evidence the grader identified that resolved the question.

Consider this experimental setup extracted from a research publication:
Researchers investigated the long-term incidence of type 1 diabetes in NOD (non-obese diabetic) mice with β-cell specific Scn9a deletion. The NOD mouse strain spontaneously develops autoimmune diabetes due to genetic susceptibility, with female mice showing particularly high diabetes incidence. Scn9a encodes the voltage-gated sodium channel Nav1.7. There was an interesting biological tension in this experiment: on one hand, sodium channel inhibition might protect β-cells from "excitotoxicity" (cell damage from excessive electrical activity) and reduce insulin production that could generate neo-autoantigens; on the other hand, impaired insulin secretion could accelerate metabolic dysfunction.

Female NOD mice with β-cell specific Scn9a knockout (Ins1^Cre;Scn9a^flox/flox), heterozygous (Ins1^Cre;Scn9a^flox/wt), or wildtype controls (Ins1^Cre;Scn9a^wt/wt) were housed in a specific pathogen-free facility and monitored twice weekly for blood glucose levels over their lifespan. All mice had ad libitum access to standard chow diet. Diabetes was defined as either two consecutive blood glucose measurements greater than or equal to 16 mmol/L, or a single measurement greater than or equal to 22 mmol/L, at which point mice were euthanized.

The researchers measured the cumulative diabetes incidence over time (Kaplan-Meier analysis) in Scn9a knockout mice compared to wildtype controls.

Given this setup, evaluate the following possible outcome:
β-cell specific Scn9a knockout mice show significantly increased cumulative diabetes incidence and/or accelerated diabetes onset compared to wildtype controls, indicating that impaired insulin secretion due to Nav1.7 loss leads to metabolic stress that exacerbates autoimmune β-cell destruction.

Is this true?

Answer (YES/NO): NO